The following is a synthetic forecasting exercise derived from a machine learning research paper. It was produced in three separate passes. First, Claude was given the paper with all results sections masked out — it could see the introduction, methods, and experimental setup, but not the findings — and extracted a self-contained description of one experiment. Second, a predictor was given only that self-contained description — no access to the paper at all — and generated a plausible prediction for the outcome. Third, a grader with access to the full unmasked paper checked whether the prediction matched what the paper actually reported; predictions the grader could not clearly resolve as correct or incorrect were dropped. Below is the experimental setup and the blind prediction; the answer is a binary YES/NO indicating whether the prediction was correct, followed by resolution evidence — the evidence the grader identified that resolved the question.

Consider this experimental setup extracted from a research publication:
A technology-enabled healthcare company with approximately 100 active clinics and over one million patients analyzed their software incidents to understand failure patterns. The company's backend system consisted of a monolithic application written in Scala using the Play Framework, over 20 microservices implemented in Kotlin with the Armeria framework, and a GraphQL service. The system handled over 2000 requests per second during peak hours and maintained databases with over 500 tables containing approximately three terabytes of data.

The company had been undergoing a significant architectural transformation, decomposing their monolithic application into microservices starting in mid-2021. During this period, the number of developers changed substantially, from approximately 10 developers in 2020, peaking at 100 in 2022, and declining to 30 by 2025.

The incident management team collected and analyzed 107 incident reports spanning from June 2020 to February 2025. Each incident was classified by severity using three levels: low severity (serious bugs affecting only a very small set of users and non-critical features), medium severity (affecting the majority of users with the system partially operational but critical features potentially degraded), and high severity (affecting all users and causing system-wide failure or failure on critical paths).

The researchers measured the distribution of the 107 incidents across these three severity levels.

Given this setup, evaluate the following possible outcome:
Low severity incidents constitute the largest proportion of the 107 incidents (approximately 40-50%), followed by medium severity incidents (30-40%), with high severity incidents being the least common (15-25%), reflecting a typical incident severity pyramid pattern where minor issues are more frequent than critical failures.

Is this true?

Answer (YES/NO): NO